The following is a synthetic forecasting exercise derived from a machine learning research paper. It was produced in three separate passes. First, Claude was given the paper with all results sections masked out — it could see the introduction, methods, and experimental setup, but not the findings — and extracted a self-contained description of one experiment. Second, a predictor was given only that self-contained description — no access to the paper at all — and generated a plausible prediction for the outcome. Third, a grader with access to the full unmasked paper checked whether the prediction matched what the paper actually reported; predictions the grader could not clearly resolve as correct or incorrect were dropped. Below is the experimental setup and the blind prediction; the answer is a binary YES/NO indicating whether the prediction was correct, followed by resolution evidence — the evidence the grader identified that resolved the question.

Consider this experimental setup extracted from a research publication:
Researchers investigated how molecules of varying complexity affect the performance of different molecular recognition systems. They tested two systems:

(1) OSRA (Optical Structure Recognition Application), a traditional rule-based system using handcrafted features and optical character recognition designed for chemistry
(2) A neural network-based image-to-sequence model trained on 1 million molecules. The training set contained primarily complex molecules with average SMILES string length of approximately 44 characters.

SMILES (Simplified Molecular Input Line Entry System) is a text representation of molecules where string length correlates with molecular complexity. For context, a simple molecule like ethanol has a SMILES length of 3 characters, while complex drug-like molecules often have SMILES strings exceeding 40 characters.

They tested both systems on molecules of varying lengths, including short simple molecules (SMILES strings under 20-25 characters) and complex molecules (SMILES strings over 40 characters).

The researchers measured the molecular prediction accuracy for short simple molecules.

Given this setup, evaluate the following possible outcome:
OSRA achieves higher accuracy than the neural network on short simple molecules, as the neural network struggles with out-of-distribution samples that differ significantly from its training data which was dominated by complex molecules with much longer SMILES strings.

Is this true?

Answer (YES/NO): YES